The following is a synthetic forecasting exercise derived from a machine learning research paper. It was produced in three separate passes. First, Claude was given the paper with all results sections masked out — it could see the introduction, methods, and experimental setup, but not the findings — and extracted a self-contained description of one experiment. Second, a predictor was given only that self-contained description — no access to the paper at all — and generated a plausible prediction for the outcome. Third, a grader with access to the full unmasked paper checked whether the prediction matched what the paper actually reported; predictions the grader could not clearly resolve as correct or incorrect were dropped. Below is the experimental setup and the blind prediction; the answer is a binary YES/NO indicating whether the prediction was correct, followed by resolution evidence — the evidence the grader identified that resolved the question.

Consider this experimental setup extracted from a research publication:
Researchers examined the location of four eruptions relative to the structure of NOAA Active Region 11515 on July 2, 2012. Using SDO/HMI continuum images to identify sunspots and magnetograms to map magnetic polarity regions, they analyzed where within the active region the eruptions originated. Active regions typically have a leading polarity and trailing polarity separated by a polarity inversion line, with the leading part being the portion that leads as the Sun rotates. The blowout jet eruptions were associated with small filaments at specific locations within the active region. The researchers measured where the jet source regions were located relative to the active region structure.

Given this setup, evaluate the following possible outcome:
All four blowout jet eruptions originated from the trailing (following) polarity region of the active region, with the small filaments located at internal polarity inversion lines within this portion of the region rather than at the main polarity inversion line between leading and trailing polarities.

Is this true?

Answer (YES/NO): NO